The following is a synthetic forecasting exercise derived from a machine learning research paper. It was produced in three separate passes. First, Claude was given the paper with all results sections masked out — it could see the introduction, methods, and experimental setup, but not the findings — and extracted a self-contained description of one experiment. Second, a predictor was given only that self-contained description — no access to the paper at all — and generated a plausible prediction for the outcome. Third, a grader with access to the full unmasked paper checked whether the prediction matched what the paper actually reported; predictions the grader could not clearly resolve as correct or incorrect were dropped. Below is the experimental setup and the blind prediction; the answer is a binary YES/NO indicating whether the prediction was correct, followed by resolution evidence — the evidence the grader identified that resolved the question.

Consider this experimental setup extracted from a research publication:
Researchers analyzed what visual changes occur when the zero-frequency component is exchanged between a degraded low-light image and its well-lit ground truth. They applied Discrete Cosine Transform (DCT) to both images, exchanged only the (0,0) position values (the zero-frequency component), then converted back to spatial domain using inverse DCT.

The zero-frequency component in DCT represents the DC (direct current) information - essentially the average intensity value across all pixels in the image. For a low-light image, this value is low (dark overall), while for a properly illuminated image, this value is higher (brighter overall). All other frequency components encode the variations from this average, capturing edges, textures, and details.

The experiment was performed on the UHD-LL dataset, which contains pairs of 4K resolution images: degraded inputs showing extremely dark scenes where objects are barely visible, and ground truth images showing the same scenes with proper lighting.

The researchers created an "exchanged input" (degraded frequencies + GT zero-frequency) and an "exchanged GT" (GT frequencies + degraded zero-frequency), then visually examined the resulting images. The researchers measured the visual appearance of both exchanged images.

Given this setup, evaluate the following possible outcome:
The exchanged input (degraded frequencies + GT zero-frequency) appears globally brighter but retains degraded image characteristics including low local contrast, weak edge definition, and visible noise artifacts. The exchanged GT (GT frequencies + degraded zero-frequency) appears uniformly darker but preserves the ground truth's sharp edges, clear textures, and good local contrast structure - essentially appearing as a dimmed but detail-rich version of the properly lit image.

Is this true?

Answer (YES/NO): NO